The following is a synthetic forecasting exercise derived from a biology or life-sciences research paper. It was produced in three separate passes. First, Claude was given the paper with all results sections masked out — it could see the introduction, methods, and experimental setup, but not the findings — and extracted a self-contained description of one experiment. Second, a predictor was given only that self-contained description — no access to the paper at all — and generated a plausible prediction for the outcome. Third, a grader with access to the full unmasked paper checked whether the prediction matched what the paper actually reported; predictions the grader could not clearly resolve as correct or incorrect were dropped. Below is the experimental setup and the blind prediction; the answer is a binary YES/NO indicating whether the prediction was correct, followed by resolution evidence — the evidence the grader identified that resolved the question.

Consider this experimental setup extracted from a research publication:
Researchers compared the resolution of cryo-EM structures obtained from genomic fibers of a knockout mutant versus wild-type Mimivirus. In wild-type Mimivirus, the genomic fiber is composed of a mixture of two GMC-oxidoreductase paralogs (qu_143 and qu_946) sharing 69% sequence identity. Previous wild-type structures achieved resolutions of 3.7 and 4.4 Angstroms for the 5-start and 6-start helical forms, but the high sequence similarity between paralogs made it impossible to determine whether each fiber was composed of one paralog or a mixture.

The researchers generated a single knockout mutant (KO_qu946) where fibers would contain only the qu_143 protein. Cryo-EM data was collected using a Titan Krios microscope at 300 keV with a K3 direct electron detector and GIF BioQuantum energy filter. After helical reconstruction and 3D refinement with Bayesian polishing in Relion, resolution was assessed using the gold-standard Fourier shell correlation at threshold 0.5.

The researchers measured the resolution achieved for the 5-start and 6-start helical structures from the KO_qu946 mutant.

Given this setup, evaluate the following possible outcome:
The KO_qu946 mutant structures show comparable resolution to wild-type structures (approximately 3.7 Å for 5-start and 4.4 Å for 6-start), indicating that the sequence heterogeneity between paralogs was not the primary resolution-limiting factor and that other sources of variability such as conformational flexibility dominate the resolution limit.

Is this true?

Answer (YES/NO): NO